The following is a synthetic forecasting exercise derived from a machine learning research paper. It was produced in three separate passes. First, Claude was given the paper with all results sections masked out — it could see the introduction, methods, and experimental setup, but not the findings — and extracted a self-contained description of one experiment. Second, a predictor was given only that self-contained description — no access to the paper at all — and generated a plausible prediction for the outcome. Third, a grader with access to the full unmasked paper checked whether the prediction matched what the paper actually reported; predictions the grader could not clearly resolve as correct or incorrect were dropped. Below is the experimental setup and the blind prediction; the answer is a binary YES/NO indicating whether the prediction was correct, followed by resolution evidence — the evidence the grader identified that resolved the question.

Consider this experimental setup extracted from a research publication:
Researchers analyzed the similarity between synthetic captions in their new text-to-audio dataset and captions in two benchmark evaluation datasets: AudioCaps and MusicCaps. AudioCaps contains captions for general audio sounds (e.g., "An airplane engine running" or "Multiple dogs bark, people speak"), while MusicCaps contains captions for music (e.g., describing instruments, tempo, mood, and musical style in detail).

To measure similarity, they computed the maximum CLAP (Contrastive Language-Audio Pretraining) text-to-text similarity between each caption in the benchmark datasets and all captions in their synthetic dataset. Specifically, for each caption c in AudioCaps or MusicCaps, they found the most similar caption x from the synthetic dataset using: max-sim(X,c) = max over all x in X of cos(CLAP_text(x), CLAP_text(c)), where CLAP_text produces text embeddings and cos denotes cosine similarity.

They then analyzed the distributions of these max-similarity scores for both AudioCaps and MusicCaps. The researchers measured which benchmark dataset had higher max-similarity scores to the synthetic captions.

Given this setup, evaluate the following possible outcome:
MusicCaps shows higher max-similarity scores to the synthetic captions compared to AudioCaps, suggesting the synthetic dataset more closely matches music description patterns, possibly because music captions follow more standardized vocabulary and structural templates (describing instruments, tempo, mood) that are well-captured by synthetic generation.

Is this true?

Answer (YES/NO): YES